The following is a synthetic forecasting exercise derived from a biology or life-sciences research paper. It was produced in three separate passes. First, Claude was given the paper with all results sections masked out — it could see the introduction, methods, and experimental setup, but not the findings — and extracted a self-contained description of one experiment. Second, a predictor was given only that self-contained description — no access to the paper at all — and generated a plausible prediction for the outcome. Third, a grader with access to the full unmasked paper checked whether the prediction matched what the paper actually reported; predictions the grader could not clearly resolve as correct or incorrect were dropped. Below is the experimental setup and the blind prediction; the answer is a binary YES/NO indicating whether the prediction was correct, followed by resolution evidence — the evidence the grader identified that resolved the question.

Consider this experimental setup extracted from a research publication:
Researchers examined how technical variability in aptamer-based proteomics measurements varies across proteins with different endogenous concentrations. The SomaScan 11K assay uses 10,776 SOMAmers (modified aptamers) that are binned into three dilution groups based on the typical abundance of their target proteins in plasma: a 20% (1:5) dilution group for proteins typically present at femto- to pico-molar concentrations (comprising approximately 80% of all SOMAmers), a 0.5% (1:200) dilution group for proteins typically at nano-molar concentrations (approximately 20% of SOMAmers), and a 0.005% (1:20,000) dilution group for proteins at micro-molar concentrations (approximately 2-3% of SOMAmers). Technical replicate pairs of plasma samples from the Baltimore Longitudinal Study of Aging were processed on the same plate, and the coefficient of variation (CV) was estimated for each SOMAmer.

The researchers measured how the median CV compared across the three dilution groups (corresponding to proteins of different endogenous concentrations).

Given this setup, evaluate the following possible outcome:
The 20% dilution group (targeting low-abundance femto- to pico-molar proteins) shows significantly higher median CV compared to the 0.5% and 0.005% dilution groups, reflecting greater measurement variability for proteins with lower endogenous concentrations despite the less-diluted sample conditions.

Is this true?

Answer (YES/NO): NO